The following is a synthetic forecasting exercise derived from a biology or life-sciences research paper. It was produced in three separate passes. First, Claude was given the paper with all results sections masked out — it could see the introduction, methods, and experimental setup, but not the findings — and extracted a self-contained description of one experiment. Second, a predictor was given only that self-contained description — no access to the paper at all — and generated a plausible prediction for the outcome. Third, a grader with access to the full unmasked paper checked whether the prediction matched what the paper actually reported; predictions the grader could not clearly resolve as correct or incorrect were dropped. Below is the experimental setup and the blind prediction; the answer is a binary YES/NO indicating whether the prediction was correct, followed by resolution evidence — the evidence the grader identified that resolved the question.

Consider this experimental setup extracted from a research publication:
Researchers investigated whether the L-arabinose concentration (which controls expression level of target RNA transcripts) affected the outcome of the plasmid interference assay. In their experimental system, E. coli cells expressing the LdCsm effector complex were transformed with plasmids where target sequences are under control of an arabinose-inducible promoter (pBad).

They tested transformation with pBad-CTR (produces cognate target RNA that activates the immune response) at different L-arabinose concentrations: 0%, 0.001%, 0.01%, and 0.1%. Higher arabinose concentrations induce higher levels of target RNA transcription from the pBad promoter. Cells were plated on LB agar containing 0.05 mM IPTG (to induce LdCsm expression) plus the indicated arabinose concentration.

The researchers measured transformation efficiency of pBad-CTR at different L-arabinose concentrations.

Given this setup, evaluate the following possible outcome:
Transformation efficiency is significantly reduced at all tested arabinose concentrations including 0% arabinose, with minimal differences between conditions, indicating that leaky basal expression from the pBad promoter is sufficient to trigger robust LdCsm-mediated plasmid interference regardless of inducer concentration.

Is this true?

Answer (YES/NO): NO